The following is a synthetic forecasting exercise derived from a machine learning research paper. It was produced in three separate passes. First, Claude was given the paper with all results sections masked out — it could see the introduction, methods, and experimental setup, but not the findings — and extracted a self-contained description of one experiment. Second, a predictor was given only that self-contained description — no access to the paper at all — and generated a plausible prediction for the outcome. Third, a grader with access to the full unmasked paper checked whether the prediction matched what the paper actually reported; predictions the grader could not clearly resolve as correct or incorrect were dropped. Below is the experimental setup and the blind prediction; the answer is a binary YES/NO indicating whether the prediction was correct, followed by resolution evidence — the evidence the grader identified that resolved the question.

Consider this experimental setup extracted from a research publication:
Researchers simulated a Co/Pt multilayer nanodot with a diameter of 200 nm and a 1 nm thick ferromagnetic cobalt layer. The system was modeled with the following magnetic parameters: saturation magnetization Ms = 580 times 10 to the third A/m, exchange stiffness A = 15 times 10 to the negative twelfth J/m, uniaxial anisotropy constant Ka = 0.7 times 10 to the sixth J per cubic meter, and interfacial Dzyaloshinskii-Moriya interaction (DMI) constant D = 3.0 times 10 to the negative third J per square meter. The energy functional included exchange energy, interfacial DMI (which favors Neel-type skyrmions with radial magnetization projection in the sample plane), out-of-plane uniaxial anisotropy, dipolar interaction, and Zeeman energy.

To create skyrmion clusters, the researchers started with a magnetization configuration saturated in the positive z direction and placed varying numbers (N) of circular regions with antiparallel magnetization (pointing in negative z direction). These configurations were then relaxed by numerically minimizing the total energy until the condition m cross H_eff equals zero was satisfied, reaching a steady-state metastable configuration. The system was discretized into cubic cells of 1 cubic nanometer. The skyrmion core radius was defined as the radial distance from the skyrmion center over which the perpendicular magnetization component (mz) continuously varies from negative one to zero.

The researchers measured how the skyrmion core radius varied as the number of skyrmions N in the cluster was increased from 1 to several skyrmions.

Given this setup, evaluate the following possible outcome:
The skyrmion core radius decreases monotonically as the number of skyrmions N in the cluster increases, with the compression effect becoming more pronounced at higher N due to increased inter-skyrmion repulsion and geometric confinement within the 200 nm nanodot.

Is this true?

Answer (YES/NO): NO